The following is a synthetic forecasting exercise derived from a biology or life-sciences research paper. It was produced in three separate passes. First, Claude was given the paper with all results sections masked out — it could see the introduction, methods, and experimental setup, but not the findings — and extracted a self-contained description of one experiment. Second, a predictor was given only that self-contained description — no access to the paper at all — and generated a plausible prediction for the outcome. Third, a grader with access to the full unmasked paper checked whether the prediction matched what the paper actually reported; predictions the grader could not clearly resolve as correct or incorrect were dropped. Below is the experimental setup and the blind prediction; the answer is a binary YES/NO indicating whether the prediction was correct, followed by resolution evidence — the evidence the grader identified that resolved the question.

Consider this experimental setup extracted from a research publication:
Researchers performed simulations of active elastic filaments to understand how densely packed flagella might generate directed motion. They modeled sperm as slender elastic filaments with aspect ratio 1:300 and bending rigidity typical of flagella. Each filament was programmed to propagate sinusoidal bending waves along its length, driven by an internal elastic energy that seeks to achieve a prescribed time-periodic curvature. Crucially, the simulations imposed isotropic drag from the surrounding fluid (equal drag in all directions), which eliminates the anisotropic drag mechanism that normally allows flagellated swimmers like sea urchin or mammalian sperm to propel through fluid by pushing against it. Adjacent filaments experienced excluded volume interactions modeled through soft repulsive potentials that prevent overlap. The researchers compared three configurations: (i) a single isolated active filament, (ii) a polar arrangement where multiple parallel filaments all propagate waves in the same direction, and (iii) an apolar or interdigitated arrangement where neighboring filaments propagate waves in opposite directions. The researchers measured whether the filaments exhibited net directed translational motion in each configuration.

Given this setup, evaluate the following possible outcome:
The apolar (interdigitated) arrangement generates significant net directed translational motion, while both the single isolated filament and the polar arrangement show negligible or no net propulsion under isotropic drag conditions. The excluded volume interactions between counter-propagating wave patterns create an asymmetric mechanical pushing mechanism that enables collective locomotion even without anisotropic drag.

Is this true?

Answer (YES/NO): YES